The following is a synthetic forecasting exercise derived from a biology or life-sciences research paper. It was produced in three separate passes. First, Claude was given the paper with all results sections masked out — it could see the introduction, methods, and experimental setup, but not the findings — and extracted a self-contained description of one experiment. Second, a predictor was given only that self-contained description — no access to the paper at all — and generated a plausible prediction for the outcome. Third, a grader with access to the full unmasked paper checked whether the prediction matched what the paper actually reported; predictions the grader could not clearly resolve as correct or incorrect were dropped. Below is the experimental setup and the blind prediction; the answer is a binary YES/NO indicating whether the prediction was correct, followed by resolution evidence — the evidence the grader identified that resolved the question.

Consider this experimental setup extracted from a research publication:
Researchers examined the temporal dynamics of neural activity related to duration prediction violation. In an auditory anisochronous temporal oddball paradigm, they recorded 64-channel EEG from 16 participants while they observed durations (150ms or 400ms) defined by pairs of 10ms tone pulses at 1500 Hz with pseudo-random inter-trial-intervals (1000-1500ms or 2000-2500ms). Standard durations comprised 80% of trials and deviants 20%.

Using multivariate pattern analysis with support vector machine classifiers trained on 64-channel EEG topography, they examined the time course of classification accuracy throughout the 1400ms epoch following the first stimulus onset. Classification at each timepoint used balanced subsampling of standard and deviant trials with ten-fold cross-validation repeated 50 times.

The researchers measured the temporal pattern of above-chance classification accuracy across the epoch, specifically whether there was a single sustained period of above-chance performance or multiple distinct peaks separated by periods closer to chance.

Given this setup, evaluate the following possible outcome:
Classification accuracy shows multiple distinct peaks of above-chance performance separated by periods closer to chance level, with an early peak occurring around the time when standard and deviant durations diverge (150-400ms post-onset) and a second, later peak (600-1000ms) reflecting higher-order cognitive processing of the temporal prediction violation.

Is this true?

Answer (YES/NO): NO